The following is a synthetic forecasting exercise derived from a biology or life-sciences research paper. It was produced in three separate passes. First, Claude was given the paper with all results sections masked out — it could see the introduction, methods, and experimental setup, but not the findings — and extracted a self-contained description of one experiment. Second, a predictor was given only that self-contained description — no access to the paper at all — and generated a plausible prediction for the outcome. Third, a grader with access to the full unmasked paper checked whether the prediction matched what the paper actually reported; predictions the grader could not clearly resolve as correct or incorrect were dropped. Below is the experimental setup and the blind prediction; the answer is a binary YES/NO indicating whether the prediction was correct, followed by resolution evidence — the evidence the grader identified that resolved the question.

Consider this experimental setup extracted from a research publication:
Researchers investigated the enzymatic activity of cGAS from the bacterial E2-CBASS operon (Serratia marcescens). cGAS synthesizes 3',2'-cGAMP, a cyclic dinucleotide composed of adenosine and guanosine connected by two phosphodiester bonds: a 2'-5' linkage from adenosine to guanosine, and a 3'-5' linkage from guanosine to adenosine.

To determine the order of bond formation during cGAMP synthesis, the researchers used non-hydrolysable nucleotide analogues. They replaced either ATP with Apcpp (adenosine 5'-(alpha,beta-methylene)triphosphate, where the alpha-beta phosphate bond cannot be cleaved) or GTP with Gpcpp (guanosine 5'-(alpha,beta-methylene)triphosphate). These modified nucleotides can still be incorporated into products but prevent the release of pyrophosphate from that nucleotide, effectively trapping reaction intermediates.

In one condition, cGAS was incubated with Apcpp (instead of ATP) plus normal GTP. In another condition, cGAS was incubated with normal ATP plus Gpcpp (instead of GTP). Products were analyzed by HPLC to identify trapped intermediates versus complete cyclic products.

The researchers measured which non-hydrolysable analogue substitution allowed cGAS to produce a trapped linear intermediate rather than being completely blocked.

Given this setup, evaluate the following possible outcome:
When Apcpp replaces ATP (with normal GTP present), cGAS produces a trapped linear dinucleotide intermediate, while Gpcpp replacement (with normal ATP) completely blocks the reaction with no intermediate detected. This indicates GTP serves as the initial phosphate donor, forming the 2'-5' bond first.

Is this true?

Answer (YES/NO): YES